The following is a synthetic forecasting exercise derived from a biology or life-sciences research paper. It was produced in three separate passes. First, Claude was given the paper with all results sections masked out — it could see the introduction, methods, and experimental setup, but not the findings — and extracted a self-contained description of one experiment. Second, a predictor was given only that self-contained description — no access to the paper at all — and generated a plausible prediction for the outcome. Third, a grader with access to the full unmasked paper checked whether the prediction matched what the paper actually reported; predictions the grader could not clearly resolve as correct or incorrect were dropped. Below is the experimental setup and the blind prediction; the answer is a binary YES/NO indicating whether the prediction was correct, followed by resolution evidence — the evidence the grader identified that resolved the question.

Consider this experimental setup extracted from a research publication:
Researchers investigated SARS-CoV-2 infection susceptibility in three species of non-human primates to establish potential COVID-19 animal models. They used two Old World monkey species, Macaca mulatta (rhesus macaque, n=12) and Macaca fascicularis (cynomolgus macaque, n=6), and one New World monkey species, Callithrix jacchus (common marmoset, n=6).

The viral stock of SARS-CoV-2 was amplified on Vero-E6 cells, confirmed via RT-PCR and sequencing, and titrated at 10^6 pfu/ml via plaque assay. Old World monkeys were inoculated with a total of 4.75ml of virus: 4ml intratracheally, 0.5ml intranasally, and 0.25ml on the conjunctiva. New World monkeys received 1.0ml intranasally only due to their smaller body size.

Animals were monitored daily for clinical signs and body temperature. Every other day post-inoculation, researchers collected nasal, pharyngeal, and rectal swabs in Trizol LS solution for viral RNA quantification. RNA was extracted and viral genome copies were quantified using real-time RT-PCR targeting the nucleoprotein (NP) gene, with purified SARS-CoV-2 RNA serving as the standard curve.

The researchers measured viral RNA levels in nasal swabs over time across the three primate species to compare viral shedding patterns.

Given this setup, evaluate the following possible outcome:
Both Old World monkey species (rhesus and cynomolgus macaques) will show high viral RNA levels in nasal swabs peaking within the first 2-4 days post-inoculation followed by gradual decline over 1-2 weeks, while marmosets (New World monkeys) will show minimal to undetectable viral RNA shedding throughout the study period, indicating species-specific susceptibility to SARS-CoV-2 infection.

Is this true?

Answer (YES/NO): NO